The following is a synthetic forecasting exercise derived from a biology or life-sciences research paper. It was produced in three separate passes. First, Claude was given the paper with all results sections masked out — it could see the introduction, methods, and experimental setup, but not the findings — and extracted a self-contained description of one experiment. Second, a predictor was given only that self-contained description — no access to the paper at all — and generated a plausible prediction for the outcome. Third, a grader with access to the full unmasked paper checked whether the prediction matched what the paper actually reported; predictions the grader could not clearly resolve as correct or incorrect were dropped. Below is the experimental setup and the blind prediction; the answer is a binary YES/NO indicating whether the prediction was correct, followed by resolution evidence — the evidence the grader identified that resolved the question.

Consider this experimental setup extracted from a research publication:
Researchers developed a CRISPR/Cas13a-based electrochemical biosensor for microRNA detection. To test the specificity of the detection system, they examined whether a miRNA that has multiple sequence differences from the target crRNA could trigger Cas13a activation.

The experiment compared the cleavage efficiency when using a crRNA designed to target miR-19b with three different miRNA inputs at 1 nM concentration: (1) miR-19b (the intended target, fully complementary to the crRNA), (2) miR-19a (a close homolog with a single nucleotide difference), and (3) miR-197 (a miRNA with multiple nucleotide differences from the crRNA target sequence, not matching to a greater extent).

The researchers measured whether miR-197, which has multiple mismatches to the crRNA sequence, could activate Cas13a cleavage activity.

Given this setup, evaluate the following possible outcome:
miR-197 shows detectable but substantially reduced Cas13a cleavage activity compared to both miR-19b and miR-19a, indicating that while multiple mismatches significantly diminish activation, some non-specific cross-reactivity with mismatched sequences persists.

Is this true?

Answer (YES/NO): NO